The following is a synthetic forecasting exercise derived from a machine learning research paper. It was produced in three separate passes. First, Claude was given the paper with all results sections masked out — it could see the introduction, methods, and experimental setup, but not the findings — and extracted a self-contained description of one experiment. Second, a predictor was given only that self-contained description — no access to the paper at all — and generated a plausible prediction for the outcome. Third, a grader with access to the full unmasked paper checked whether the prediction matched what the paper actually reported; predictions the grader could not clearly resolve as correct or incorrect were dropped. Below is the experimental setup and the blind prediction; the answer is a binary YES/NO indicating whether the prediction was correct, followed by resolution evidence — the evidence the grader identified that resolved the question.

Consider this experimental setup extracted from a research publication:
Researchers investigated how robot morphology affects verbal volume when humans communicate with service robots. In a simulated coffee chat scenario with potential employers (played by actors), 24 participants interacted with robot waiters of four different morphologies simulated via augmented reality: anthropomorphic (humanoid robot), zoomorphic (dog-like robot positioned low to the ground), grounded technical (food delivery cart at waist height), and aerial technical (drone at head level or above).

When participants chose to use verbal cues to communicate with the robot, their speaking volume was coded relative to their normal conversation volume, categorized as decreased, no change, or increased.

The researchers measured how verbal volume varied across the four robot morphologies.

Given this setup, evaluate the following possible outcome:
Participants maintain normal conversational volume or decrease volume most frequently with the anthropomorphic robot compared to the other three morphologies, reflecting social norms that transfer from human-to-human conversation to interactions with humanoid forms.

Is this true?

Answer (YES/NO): NO